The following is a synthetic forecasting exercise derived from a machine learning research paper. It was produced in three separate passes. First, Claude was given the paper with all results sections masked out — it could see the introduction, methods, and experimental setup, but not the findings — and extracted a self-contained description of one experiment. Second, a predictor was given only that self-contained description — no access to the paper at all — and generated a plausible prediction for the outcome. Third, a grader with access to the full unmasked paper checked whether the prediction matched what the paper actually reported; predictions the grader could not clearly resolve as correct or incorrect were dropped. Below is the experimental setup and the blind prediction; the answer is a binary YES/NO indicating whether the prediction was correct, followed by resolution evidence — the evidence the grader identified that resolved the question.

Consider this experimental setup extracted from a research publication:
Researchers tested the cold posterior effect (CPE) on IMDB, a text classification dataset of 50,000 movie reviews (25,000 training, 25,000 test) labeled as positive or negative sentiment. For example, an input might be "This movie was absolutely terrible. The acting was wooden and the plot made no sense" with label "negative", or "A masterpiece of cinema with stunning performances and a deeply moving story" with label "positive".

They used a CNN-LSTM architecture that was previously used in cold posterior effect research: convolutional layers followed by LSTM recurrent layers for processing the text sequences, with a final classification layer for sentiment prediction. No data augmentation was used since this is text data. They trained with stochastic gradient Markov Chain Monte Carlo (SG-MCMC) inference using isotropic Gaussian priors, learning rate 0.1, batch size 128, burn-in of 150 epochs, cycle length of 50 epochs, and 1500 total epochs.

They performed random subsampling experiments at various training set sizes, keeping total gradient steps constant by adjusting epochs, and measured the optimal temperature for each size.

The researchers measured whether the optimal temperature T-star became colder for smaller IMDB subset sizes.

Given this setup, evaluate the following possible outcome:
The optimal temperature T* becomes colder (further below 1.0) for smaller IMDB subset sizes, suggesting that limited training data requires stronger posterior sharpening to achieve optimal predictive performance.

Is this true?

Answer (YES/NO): YES